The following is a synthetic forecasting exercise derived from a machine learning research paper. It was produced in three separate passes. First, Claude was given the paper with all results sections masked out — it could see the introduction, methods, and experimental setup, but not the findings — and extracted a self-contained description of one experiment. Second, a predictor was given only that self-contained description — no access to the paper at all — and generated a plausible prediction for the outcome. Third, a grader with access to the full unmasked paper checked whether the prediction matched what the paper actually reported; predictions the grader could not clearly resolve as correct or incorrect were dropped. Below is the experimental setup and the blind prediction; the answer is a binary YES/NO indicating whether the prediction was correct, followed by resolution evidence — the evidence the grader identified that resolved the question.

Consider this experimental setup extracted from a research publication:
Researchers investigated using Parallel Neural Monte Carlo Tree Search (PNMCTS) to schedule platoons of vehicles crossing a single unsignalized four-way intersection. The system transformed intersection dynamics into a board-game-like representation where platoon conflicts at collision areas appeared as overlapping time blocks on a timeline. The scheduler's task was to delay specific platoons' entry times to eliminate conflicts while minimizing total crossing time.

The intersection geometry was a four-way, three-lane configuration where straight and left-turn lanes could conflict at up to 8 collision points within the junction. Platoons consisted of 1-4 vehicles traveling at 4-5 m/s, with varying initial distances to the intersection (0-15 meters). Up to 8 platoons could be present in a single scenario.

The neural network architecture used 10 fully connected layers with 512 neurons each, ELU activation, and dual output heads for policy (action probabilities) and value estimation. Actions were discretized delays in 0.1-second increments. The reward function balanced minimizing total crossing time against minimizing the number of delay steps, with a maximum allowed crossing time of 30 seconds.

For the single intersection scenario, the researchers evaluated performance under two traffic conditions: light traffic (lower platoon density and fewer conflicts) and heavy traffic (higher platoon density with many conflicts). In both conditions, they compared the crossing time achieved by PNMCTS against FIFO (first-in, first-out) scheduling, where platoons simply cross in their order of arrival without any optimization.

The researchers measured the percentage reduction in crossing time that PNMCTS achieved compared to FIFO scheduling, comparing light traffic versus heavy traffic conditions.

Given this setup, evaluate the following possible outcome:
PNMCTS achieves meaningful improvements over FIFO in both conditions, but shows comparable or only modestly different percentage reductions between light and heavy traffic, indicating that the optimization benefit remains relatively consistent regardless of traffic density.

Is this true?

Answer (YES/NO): NO